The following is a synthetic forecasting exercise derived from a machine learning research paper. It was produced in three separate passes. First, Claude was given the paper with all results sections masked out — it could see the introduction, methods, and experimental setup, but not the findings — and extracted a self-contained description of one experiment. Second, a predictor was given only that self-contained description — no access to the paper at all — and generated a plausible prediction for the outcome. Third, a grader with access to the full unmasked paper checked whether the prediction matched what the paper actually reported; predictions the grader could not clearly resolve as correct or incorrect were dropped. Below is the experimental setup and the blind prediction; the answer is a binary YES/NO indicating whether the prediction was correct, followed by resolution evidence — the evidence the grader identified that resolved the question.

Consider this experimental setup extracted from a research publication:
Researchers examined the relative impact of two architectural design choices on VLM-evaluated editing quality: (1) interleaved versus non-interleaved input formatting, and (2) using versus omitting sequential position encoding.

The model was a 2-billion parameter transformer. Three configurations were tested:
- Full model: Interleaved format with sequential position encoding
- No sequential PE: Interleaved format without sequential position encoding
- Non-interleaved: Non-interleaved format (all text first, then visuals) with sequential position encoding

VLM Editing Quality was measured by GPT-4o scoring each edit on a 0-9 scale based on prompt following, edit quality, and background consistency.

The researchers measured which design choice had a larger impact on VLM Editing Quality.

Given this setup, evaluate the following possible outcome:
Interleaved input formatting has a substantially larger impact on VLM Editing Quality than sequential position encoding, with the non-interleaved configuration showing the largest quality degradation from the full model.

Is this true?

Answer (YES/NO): NO